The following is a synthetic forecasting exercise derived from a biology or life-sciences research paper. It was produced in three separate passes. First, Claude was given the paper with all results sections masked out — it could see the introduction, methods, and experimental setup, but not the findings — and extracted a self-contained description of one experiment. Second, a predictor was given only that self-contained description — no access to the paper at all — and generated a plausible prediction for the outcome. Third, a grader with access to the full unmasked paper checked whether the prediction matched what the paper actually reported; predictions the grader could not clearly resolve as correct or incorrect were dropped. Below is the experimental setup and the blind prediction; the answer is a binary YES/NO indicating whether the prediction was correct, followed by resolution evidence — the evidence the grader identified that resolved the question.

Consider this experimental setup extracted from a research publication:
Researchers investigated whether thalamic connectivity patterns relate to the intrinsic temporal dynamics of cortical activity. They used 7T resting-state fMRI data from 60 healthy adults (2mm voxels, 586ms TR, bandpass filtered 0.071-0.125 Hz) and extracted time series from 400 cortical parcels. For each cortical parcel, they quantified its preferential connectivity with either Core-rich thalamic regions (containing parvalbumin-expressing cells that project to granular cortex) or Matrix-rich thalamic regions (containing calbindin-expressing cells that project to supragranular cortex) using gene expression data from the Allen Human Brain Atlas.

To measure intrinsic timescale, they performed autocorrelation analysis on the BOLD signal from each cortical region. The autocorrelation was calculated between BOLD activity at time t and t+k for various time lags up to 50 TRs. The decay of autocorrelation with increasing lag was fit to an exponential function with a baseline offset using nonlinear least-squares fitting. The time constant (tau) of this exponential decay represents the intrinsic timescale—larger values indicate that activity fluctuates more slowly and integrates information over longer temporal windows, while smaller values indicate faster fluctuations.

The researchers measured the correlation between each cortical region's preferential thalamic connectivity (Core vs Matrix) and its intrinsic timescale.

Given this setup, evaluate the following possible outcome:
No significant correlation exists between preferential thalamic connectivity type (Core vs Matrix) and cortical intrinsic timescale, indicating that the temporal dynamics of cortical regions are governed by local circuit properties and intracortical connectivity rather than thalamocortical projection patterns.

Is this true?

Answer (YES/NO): NO